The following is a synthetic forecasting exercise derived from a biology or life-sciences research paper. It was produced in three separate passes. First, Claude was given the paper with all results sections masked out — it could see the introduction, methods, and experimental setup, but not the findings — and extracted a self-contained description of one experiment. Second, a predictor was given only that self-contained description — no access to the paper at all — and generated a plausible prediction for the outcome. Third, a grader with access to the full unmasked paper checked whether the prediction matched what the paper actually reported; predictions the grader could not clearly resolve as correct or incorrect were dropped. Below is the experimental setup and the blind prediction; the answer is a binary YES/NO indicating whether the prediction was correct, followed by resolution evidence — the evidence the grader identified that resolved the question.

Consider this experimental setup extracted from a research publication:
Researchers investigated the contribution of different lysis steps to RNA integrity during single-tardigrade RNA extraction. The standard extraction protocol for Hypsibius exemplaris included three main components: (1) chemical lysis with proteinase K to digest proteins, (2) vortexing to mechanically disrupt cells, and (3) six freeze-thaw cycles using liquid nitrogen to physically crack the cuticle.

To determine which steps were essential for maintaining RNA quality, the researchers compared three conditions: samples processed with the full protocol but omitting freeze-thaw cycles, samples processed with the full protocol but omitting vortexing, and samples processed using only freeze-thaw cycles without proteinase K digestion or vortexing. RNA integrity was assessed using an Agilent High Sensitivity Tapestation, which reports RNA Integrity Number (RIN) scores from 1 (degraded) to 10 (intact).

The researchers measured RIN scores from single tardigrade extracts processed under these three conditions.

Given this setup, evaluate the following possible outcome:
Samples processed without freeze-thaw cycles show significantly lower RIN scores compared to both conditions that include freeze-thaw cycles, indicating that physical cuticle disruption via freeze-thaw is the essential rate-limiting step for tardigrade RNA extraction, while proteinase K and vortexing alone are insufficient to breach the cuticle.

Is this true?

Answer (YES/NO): NO